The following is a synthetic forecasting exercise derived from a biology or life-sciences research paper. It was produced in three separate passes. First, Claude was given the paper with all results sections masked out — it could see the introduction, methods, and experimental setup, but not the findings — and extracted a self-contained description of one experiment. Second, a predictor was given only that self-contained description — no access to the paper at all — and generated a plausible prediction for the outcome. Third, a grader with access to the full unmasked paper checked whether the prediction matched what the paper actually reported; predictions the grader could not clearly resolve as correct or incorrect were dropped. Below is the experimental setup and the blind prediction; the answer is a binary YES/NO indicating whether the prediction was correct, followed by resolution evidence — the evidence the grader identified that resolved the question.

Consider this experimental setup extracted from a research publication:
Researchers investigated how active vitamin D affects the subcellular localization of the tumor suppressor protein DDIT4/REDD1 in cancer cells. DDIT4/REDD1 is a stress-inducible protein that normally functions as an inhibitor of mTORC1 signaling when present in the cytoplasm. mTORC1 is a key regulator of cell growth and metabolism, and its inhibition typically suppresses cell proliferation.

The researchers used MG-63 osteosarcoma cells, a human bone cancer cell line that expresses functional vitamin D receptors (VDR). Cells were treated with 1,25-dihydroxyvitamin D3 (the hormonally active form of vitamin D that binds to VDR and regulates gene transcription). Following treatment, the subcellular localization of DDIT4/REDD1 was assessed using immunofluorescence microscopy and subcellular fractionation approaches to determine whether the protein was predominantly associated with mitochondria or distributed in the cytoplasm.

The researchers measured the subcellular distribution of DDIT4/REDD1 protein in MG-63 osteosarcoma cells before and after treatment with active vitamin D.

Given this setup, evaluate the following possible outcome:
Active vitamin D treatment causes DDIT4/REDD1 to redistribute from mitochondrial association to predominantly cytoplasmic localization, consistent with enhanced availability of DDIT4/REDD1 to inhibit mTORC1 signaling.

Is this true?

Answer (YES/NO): YES